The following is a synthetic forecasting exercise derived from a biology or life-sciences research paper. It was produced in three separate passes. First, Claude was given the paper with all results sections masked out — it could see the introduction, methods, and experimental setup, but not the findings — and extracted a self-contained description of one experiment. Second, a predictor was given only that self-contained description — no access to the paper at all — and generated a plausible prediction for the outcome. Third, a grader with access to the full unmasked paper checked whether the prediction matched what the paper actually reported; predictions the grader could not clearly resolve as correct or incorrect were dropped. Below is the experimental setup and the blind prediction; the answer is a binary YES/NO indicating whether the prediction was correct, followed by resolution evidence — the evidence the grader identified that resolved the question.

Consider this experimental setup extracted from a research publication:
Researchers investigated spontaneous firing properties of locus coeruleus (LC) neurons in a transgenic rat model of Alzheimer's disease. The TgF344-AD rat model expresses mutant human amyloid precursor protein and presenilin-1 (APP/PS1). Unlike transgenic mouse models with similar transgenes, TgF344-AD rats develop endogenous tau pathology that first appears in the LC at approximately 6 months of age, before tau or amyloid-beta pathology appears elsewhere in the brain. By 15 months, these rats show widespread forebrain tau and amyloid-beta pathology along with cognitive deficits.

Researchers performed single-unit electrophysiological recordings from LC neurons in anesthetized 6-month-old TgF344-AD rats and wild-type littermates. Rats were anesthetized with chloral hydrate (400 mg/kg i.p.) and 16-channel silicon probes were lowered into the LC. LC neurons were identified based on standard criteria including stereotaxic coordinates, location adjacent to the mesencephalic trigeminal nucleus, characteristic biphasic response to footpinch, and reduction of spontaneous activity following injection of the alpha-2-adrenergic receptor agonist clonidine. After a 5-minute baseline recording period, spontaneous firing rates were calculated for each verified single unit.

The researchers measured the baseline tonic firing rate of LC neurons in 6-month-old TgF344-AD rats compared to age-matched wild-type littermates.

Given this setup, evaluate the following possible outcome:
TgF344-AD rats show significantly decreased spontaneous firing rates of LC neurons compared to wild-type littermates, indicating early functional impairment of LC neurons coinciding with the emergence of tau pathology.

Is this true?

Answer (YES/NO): YES